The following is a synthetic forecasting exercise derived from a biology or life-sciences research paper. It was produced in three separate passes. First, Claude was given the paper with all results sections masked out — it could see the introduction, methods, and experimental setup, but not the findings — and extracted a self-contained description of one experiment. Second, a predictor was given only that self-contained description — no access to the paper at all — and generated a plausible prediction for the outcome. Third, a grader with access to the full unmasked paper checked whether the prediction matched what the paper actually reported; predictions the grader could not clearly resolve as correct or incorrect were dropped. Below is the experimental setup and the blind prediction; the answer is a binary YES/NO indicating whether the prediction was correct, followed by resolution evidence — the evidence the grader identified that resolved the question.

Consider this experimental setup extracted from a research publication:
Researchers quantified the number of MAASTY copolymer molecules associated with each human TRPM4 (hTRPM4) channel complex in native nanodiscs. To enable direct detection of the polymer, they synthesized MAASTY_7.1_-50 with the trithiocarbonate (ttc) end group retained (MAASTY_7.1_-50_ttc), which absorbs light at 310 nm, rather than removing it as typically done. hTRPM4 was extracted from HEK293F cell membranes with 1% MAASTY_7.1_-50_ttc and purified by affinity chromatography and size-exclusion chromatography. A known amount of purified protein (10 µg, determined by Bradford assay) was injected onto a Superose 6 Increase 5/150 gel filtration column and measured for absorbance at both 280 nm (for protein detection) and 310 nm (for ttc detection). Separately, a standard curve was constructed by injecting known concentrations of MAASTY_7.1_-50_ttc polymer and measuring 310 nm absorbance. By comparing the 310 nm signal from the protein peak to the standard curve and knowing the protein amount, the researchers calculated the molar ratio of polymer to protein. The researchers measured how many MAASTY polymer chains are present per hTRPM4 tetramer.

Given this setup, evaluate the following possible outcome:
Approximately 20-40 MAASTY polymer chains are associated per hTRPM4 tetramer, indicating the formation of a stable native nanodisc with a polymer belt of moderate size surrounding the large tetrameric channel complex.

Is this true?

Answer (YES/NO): NO